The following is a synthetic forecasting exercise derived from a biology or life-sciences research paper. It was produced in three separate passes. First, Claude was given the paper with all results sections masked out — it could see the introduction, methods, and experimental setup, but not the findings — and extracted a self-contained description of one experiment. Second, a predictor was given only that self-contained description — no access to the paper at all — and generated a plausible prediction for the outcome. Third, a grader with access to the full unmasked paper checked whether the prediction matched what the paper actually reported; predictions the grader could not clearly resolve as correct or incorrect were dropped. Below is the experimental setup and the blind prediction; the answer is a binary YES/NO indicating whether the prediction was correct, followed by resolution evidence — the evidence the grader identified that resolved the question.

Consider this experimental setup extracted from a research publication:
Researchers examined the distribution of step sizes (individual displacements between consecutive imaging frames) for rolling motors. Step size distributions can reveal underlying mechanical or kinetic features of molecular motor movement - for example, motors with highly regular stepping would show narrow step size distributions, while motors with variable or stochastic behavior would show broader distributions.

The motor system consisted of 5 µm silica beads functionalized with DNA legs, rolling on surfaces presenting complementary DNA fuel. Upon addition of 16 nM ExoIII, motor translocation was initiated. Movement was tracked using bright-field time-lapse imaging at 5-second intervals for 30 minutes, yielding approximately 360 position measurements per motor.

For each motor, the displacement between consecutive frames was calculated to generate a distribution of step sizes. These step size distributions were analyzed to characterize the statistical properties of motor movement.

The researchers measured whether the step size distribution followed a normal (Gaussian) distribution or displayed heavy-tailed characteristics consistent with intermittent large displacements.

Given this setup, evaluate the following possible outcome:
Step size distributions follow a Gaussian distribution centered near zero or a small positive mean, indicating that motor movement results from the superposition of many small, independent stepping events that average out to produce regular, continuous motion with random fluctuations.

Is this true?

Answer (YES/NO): NO